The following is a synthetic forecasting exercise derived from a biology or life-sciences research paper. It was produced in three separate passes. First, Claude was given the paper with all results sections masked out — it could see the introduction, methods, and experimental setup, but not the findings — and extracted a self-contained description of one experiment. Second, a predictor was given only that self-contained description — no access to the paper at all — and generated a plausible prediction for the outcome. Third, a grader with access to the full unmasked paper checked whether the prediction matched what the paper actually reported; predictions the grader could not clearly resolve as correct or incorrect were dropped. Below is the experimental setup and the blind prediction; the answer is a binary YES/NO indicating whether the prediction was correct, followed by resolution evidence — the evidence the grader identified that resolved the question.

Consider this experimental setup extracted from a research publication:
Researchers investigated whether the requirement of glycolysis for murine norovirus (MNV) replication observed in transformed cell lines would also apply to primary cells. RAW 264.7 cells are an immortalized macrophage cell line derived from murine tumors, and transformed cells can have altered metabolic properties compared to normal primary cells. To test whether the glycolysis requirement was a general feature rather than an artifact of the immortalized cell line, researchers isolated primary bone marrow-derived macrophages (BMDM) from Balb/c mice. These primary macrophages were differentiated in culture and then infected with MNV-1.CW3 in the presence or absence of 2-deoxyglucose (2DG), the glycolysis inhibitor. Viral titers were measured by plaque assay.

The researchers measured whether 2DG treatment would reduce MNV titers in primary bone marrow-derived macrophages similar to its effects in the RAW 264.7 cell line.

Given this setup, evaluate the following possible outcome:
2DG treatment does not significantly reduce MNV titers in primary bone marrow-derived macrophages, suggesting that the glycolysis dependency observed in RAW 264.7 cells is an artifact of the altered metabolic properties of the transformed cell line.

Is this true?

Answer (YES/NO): NO